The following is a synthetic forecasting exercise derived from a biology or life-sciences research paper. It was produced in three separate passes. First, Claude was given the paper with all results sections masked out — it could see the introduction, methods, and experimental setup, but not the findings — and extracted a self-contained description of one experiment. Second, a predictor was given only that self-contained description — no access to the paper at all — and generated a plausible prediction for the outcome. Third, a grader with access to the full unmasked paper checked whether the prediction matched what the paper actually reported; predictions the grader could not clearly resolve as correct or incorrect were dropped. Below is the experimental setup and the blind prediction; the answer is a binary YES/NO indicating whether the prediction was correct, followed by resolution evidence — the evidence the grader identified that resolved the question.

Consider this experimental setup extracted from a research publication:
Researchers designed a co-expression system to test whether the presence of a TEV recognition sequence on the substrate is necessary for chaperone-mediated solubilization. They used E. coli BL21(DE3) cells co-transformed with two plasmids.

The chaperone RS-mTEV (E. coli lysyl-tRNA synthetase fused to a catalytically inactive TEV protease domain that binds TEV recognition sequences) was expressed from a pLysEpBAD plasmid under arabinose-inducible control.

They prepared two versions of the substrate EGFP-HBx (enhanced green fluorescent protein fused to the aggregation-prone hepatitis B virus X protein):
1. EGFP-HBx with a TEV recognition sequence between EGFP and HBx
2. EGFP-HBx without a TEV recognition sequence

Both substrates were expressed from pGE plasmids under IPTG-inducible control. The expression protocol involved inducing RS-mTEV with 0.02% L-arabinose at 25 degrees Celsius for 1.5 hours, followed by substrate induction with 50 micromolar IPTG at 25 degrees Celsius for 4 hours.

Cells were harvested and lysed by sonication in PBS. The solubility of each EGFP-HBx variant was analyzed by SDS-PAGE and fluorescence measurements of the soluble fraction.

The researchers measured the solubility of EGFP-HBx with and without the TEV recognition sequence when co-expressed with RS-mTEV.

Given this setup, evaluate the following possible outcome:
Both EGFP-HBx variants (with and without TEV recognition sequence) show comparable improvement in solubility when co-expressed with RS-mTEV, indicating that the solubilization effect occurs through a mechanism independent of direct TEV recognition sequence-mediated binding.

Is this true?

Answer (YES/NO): NO